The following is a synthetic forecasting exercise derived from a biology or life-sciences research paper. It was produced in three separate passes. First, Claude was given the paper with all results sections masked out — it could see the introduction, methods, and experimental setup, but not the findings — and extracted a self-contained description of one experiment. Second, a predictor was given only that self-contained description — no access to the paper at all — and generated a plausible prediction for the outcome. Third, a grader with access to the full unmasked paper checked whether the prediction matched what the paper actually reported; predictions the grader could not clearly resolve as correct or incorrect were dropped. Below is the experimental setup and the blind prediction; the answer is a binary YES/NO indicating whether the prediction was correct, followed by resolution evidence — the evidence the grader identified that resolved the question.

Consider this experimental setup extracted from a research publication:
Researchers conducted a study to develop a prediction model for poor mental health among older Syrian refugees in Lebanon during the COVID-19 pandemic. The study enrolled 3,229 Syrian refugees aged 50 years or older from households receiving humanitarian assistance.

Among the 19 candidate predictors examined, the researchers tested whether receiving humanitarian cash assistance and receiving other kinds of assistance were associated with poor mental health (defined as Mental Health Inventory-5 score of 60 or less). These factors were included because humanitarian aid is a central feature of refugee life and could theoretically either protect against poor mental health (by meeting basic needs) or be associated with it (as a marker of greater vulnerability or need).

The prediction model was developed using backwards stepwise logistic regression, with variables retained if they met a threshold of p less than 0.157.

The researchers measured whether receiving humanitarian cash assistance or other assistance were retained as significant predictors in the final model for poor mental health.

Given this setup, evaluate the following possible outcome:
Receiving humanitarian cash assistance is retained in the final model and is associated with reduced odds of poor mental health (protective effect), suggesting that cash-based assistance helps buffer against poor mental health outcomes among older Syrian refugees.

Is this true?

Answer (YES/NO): NO